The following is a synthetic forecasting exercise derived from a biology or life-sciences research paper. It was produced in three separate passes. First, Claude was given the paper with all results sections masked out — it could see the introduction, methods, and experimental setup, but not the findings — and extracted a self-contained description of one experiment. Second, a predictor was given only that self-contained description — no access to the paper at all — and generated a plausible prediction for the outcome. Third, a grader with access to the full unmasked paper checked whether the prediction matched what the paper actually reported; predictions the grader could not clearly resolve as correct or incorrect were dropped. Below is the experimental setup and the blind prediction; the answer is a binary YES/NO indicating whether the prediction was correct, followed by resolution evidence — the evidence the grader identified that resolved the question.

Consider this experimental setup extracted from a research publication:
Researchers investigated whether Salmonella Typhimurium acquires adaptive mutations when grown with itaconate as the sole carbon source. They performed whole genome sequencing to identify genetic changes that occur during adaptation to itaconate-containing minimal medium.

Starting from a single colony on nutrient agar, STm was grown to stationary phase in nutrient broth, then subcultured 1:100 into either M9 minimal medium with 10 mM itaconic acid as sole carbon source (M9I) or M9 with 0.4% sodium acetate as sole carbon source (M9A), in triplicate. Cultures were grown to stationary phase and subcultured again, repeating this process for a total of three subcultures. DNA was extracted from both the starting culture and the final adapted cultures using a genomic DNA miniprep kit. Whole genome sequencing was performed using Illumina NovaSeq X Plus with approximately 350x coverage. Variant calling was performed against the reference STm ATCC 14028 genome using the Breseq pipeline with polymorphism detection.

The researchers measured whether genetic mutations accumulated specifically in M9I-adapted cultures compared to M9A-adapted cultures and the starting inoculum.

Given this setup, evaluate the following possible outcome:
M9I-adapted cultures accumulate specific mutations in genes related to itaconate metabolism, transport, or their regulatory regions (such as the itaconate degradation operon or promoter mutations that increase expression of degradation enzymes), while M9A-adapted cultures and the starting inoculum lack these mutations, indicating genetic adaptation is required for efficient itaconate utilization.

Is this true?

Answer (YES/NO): YES